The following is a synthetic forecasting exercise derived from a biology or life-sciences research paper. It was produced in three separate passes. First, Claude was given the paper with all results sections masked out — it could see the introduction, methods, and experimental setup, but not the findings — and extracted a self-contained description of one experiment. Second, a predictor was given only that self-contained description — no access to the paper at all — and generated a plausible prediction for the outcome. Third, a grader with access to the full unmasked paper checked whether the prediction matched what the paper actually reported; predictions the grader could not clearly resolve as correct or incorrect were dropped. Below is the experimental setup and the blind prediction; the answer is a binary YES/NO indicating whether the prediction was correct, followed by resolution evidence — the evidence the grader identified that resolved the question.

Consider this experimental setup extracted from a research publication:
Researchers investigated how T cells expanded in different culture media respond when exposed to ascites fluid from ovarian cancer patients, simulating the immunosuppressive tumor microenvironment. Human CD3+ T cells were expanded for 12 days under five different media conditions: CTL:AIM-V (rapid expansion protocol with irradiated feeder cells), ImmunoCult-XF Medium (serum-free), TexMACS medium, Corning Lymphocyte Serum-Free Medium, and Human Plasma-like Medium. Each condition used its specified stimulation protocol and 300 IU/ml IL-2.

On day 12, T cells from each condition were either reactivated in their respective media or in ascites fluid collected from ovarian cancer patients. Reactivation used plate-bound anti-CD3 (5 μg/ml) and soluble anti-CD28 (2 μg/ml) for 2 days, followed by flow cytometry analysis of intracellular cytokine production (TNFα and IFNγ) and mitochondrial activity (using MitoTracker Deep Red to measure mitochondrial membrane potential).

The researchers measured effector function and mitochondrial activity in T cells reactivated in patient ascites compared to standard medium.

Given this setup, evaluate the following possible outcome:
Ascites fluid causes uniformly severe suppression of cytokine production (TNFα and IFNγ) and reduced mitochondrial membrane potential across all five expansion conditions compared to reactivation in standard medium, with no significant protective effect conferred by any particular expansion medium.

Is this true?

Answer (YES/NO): YES